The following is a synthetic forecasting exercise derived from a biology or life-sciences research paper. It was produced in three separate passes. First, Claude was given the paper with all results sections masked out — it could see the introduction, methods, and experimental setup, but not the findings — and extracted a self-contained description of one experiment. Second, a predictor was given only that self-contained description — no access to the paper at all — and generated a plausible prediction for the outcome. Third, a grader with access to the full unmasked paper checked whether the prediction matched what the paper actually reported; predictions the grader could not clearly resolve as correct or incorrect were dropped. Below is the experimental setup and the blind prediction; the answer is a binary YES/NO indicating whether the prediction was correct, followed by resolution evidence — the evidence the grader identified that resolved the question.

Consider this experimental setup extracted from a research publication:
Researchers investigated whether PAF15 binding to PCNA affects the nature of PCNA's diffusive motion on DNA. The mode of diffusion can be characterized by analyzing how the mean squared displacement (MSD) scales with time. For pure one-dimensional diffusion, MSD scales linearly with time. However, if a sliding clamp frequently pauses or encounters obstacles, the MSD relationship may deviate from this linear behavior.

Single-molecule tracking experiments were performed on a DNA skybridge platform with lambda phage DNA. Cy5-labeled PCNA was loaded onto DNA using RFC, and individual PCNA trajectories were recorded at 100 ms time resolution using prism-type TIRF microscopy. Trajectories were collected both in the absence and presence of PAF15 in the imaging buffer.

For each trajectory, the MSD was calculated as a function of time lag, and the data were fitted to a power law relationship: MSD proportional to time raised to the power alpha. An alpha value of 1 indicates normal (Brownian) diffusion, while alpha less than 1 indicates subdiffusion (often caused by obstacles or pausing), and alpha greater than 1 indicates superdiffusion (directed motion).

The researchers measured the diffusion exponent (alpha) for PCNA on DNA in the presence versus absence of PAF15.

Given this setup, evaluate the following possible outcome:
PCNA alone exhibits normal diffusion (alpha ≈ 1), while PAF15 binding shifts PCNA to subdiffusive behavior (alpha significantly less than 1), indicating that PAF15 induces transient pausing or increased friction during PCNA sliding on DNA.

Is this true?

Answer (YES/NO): NO